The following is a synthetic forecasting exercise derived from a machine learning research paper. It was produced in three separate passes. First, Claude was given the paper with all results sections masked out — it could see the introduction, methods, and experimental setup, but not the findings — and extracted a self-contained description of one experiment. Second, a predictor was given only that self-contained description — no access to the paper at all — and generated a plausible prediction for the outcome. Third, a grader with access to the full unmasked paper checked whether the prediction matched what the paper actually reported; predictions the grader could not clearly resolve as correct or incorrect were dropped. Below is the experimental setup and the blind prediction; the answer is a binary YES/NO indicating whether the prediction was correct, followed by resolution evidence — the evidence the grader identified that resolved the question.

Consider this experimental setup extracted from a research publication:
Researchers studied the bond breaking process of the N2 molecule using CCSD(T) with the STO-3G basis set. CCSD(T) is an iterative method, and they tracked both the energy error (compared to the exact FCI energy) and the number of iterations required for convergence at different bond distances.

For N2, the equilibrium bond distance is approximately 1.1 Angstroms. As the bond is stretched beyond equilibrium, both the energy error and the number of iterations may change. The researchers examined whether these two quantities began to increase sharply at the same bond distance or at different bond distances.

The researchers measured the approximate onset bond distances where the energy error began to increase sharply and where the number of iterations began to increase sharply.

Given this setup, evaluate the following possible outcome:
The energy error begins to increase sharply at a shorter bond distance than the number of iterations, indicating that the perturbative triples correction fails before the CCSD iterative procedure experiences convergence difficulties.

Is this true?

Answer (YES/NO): NO